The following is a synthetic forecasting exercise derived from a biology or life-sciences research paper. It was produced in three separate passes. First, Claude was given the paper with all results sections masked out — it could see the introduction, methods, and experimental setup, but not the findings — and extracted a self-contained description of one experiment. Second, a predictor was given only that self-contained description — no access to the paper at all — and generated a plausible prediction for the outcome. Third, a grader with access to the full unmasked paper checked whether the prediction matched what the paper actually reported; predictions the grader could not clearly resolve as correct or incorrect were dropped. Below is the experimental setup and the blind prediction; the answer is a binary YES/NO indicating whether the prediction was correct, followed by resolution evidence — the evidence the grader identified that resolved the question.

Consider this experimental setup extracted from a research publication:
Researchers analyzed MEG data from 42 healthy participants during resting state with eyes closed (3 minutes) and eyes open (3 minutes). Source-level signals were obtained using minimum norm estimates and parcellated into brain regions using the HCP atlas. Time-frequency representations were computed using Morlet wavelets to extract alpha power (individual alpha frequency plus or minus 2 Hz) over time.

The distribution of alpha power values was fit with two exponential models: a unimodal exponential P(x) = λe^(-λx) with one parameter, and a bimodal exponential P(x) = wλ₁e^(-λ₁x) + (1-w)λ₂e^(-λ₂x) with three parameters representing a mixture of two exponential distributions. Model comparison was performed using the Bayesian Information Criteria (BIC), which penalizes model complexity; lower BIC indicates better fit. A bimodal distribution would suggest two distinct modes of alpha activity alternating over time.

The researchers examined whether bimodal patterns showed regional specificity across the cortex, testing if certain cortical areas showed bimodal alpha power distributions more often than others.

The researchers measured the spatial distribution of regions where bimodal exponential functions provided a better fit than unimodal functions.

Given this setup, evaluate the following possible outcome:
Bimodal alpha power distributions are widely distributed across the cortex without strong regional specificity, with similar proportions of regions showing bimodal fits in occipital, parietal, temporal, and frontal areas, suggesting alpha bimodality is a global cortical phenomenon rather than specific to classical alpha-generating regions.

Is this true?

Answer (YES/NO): NO